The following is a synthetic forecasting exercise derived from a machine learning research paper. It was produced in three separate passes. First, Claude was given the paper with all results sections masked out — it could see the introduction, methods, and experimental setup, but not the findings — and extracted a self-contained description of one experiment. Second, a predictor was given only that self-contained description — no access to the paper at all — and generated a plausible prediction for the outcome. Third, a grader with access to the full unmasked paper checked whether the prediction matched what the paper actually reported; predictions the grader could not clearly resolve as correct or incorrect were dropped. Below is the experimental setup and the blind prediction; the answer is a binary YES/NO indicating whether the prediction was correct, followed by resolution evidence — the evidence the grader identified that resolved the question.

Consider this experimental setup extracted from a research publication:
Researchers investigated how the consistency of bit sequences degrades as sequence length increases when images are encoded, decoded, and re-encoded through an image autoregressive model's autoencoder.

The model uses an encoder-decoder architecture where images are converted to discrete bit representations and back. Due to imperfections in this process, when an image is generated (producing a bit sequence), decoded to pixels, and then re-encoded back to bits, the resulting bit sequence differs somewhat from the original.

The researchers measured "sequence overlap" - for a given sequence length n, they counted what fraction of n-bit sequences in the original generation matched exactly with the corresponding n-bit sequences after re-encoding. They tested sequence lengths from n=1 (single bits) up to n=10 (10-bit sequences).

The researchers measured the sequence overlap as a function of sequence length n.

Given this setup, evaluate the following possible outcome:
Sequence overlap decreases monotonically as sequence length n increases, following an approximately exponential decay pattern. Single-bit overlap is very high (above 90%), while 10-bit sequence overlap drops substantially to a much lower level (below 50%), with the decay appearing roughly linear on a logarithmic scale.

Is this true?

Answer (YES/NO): NO